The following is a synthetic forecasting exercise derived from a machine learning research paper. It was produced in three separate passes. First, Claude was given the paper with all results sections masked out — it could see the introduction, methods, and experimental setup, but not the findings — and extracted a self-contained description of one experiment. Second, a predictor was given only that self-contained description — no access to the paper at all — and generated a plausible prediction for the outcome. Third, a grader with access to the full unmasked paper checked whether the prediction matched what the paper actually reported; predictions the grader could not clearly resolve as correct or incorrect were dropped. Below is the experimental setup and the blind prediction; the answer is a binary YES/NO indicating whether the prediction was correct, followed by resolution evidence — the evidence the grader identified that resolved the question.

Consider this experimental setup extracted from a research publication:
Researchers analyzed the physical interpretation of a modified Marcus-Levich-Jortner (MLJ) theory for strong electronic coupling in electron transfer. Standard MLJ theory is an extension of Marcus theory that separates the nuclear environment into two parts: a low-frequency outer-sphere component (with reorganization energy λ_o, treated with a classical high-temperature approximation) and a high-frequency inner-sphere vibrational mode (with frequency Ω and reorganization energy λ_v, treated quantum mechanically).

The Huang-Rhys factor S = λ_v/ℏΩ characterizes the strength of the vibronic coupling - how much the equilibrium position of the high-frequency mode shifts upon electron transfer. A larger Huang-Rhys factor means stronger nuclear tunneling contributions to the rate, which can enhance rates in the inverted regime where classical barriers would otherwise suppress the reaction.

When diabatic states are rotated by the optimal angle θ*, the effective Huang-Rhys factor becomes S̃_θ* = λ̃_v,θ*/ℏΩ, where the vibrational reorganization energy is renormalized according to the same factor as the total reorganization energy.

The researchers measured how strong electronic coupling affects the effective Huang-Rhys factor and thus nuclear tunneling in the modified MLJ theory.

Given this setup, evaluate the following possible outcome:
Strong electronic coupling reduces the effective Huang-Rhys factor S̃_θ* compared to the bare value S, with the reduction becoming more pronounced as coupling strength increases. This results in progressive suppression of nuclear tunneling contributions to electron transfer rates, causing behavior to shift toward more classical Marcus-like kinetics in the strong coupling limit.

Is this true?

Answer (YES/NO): YES